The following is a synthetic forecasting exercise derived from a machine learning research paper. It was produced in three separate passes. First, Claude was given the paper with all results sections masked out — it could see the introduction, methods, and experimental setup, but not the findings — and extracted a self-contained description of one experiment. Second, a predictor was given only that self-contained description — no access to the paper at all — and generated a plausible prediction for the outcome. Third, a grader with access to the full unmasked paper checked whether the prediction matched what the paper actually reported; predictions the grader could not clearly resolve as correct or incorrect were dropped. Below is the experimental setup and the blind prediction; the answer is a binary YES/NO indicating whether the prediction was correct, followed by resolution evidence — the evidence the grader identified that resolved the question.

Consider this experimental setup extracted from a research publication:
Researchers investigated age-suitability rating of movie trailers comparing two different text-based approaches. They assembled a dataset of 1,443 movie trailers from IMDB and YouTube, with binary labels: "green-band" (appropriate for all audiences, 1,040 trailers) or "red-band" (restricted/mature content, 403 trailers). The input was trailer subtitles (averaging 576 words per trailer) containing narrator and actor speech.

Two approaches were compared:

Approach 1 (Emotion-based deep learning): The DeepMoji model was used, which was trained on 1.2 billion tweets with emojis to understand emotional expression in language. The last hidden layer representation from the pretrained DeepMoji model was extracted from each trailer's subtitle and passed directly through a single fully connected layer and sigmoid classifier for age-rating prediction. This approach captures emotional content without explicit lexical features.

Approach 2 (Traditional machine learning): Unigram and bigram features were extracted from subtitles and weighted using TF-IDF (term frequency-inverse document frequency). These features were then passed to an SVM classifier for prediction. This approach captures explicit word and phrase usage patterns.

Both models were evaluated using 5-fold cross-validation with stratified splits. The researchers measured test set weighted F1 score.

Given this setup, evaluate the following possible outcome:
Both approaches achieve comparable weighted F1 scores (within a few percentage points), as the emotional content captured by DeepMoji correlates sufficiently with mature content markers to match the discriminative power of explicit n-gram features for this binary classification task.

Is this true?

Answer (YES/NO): NO